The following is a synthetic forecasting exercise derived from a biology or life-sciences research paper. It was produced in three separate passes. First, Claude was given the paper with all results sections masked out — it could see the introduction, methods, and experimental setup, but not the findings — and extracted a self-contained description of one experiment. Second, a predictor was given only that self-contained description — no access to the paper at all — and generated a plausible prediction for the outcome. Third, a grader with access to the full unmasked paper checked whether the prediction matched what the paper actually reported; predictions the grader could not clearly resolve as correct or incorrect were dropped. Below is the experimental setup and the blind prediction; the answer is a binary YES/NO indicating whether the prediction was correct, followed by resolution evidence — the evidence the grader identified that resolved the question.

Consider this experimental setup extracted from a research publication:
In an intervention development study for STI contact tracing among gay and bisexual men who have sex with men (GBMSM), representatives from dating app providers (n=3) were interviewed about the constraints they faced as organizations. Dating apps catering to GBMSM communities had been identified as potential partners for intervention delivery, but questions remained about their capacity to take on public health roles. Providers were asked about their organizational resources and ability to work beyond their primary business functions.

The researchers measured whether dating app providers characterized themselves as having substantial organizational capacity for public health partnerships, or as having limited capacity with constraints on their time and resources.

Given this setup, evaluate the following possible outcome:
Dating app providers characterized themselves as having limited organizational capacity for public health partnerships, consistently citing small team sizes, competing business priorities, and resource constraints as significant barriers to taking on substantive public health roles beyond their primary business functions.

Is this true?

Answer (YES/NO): YES